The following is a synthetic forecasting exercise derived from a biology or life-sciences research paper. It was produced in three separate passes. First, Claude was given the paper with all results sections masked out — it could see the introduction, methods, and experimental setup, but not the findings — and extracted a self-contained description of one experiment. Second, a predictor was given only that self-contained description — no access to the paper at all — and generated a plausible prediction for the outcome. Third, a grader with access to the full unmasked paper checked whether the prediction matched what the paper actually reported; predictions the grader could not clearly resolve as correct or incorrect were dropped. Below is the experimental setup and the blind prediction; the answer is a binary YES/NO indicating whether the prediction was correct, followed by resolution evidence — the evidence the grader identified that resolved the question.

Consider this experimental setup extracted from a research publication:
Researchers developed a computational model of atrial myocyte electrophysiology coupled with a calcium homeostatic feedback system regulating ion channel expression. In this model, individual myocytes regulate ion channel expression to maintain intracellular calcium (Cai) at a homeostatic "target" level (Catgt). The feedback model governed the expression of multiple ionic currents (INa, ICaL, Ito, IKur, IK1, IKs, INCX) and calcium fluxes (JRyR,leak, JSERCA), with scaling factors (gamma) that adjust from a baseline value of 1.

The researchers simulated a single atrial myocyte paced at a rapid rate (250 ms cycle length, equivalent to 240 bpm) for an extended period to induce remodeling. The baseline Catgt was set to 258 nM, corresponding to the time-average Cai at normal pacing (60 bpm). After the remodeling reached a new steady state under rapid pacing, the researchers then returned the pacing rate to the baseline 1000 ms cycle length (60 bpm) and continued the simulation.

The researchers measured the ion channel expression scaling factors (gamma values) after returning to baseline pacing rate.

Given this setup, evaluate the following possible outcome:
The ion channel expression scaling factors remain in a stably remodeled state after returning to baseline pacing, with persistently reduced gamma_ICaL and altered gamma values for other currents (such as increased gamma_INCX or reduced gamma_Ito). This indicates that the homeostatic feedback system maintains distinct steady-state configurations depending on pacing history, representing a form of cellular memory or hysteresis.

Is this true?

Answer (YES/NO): NO